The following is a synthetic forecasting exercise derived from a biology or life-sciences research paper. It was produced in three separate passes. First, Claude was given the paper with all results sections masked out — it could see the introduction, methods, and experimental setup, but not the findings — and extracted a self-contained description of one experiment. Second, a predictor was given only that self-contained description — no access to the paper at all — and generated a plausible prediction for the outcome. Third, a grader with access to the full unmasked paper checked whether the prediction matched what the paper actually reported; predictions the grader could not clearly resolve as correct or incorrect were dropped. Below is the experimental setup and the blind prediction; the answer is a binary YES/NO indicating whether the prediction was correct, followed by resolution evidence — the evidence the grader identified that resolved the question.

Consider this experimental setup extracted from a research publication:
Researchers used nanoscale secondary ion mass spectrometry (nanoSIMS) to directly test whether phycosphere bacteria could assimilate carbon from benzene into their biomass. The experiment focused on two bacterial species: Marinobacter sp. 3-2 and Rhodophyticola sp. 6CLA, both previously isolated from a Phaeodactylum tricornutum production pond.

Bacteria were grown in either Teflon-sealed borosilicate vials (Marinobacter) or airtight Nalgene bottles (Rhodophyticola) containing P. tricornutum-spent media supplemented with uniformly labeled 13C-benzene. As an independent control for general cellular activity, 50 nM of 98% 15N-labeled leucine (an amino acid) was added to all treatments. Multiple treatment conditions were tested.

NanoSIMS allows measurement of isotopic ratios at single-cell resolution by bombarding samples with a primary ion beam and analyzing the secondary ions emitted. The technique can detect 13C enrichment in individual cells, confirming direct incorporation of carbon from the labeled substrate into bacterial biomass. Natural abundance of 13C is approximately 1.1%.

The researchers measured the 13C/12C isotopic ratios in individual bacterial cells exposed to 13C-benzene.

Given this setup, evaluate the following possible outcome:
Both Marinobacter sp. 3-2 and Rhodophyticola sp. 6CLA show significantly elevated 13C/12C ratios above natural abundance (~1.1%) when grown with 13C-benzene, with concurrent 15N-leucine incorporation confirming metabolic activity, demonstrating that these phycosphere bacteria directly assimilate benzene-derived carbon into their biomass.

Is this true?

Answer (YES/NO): NO